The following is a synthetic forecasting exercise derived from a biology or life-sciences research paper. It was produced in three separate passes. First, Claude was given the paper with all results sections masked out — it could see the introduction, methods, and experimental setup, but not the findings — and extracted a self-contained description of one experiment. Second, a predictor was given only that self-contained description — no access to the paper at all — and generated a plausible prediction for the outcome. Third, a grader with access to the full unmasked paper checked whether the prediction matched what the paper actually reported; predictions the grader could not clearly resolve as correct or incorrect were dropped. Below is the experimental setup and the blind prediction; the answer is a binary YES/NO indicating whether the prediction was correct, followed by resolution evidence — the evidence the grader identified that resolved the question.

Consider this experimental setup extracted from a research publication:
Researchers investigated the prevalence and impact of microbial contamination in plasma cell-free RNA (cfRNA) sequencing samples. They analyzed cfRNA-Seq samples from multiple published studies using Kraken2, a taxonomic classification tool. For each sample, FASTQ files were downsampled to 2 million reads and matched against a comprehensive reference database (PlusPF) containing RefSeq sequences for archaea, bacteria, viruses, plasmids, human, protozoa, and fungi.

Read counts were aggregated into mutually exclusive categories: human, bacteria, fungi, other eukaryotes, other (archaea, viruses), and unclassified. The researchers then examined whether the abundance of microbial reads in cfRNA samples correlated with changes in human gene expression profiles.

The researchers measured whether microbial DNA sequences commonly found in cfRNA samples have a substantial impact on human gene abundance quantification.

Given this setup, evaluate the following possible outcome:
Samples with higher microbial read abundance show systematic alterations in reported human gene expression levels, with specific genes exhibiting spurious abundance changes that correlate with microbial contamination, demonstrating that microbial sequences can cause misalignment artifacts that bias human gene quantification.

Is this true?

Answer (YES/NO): NO